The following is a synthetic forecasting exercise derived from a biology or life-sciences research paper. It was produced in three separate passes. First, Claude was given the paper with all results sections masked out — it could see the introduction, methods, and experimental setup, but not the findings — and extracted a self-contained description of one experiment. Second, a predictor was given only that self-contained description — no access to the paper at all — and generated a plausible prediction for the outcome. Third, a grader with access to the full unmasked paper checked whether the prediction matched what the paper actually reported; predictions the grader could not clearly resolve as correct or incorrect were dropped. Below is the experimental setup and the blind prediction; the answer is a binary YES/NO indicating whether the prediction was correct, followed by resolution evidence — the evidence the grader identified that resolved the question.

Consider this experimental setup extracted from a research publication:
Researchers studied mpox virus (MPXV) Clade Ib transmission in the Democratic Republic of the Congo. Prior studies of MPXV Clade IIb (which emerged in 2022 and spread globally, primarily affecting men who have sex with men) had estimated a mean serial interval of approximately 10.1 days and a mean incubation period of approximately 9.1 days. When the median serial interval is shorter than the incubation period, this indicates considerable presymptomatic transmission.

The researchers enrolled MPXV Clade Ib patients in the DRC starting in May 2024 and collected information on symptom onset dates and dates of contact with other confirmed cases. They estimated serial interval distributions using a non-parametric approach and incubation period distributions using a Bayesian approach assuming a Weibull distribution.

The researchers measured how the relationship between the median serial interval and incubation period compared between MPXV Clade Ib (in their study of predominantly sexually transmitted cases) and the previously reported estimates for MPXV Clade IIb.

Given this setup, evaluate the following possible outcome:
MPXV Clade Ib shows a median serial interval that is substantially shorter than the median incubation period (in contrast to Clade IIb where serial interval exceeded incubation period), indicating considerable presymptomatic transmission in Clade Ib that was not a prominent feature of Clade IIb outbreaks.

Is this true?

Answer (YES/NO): NO